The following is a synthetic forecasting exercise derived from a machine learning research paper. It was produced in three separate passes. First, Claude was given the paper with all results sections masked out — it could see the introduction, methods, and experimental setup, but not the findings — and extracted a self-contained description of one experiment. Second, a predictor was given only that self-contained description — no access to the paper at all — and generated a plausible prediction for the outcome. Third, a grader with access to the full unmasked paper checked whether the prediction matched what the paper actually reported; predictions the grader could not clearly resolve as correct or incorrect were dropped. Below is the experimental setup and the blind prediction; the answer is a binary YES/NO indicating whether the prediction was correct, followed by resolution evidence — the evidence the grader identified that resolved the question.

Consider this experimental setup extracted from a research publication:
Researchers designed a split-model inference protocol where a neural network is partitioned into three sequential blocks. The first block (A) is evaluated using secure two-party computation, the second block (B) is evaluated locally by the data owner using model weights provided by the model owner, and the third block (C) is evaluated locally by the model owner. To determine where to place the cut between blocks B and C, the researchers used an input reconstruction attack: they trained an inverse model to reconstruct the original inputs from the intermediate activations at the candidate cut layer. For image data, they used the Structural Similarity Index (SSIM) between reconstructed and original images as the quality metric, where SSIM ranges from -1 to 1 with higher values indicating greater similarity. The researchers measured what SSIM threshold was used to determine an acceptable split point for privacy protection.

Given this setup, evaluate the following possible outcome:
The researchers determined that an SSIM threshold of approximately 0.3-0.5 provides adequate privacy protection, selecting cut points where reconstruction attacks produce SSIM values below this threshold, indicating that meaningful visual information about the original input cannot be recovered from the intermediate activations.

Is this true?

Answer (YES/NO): NO